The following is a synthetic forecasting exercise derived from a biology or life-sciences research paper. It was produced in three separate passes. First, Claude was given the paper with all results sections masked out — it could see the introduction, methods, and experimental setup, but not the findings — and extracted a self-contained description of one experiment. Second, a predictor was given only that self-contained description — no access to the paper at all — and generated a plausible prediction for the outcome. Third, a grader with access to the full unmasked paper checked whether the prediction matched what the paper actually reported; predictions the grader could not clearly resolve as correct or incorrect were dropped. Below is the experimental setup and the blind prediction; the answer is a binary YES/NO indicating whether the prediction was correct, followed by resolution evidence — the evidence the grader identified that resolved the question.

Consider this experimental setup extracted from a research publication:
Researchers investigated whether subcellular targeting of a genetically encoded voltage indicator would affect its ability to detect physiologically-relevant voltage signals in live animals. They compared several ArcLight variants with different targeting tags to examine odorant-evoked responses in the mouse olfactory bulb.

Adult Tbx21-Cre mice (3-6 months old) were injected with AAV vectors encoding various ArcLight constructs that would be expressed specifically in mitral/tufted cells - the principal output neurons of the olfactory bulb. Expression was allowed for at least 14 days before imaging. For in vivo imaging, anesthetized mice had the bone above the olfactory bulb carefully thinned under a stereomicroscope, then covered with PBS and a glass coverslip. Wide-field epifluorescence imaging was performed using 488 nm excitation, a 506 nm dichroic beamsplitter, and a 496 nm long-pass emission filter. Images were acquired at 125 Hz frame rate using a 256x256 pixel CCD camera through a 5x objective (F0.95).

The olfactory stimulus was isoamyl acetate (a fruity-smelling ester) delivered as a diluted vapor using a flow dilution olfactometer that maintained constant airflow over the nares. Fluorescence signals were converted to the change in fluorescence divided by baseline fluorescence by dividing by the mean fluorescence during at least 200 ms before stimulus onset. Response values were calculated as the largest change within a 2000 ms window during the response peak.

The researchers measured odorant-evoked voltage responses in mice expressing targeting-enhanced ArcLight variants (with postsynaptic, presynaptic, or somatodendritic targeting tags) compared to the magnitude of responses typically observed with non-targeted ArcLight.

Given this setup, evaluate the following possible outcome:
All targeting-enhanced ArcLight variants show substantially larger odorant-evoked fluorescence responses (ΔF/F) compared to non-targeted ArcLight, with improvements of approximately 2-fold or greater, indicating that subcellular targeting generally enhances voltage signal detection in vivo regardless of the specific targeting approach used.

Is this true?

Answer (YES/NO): NO